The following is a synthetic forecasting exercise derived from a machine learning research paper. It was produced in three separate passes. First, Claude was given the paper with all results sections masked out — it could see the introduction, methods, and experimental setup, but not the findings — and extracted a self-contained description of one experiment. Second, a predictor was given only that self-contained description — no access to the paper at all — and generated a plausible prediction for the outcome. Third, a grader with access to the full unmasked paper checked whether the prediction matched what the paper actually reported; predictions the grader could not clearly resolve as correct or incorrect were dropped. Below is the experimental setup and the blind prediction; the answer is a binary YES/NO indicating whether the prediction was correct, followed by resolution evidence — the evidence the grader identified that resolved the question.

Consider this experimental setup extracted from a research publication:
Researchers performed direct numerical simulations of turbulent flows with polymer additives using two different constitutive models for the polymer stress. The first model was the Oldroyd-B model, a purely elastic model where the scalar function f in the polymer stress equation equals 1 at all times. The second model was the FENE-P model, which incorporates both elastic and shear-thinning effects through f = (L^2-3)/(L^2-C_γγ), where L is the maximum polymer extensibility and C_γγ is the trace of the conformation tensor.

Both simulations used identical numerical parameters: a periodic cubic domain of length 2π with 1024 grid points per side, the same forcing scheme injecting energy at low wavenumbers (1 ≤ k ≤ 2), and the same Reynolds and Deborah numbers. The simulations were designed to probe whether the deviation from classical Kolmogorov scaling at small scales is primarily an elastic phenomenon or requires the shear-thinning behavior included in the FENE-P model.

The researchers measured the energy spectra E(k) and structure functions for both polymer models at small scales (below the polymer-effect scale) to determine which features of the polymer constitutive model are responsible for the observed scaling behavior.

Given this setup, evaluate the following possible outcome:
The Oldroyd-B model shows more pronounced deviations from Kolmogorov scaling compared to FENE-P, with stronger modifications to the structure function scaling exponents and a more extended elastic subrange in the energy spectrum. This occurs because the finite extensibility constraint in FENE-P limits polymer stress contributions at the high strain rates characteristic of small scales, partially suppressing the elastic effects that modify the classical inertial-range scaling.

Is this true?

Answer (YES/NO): NO